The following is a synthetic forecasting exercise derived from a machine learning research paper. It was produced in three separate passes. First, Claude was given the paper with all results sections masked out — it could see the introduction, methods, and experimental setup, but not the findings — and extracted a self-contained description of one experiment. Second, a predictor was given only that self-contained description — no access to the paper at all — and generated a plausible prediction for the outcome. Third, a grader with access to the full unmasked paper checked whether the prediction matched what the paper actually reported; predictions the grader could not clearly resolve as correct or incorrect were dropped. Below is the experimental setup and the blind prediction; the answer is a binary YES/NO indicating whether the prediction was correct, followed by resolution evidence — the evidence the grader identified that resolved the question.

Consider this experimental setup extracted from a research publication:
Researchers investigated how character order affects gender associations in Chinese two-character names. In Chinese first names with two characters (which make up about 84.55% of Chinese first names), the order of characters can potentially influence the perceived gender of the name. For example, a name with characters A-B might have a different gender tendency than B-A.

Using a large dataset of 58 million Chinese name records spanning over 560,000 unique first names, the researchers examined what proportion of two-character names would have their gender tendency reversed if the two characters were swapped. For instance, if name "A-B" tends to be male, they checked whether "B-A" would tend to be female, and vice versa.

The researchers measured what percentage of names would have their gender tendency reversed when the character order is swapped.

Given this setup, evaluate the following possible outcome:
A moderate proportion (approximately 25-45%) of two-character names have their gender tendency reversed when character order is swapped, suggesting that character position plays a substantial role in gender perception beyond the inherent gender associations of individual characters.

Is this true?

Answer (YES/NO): NO